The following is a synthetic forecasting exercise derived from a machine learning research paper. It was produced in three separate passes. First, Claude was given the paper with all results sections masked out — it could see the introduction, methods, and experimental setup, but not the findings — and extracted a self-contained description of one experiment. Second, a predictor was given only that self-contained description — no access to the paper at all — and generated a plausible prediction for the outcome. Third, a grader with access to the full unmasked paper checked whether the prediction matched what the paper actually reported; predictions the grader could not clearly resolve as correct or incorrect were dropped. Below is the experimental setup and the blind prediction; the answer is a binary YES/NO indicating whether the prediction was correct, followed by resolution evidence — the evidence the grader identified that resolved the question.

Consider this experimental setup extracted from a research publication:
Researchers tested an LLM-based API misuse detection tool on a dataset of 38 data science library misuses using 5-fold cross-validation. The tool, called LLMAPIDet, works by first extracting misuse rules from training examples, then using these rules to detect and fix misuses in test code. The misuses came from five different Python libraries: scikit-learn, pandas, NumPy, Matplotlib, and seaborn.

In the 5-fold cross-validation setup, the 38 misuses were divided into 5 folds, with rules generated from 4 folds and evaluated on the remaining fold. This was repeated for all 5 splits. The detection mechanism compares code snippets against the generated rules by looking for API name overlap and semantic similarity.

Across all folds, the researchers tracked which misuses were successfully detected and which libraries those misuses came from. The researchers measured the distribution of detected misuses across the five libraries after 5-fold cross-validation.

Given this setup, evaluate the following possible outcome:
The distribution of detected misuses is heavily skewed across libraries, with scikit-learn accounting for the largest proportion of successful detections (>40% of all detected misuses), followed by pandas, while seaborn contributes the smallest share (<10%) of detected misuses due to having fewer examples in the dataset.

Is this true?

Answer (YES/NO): NO